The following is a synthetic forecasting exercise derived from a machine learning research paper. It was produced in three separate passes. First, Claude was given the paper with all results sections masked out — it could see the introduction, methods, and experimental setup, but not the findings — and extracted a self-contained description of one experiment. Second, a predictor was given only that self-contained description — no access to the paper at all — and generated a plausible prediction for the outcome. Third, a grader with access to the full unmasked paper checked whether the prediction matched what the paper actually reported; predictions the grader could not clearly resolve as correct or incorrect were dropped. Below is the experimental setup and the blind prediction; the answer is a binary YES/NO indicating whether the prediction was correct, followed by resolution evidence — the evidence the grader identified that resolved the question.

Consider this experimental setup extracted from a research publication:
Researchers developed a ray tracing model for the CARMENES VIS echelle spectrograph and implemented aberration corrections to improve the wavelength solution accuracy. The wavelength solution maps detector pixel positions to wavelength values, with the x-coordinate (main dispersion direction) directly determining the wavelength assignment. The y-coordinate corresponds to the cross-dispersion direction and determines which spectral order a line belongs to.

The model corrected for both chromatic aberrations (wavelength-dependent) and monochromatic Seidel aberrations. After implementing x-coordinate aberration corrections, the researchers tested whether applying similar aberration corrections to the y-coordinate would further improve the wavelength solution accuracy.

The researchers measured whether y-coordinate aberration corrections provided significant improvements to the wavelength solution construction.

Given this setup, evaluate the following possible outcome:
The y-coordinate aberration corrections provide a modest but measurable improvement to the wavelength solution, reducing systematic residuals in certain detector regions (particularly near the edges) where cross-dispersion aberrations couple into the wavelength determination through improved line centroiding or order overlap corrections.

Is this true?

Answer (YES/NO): NO